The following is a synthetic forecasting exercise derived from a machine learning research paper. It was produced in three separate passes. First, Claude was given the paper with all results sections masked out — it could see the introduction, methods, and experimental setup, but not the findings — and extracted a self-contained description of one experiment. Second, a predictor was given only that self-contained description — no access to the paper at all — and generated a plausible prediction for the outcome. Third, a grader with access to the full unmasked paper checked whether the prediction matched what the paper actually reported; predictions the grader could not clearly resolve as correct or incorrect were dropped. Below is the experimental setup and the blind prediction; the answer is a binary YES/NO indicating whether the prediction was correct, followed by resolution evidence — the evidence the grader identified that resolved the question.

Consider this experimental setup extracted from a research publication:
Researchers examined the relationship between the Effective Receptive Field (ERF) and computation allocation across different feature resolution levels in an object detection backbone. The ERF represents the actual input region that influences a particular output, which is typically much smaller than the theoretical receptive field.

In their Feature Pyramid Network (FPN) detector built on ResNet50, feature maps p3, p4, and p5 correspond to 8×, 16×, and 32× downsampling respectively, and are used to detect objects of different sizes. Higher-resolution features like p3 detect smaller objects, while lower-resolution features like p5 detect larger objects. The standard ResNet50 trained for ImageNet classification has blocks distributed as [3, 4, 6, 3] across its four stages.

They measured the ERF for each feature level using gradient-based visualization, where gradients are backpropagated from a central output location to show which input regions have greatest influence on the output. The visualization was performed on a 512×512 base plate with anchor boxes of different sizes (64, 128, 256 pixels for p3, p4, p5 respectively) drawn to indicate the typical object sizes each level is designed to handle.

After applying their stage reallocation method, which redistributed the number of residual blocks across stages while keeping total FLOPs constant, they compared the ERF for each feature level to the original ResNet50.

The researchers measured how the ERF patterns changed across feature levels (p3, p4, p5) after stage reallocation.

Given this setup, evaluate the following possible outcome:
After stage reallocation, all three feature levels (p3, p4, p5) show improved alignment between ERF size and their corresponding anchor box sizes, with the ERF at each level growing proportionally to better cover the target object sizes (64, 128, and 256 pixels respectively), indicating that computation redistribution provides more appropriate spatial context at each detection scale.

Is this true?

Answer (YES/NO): NO